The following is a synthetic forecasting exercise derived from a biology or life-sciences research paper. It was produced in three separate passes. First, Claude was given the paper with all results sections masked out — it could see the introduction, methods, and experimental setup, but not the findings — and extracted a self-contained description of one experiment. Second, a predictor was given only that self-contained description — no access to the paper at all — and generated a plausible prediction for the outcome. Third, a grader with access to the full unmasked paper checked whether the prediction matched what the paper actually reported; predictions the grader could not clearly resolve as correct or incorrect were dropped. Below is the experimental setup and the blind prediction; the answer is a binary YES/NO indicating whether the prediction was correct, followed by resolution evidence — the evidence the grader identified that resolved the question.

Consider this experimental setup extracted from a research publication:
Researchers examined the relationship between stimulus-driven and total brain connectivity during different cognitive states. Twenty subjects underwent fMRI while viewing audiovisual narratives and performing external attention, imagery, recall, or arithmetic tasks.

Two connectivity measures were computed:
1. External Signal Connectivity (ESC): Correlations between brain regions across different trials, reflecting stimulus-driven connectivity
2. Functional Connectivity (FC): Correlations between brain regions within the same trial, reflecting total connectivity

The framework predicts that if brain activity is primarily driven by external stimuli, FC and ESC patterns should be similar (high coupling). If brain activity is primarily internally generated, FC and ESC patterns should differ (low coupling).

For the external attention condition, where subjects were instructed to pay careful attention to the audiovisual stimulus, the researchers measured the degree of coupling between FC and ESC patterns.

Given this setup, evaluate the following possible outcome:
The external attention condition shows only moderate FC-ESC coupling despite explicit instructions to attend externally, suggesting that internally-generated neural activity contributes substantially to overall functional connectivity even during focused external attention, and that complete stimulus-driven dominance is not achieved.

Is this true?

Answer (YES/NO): NO